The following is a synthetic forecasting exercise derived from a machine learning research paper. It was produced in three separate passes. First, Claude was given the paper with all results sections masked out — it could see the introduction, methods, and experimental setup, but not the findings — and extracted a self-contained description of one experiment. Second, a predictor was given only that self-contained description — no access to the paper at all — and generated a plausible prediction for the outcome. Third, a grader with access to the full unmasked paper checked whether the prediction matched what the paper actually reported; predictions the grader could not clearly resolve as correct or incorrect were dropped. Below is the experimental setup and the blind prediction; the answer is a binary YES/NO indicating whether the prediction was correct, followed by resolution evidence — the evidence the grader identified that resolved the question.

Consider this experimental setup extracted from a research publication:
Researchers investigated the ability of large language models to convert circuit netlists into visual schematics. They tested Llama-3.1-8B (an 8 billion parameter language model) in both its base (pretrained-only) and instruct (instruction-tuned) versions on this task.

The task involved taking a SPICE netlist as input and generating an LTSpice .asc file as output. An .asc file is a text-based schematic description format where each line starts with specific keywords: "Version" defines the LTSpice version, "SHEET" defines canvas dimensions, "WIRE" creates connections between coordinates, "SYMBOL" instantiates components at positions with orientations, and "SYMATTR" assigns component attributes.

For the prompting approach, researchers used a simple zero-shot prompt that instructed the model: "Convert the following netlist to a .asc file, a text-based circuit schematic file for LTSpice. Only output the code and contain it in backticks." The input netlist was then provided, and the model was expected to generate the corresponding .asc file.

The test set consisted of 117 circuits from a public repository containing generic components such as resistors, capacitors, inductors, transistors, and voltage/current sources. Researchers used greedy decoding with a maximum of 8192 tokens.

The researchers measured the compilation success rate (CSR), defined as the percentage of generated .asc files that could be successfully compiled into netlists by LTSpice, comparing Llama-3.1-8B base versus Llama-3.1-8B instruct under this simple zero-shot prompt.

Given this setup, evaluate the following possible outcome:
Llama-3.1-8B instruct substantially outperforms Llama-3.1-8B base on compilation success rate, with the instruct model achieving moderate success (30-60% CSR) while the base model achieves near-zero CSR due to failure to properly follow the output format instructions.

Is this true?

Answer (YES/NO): NO